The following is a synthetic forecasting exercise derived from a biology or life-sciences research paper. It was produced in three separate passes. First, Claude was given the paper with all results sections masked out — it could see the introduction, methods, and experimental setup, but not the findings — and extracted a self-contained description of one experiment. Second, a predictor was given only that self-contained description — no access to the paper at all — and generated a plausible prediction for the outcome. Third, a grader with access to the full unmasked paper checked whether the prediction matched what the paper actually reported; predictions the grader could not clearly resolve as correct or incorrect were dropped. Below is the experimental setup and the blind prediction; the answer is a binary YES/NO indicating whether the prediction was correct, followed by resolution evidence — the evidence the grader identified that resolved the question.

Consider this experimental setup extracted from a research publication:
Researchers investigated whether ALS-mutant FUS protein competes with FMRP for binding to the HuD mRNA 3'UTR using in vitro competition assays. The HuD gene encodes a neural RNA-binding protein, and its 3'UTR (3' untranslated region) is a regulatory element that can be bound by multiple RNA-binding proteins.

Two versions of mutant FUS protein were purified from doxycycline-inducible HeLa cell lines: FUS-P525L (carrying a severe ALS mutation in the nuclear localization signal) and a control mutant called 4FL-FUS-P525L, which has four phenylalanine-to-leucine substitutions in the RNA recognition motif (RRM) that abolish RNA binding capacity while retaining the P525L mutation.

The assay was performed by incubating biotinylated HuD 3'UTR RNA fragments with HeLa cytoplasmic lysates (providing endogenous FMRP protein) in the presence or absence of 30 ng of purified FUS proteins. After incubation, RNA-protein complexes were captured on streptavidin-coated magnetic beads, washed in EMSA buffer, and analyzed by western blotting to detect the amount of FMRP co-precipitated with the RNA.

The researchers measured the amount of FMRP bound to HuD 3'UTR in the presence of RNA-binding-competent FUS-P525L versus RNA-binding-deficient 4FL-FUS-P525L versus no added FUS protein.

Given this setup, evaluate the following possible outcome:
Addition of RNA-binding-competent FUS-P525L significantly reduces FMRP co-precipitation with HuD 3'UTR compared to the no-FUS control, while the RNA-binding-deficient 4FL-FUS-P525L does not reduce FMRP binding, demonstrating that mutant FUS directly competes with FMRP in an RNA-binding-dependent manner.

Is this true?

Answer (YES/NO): YES